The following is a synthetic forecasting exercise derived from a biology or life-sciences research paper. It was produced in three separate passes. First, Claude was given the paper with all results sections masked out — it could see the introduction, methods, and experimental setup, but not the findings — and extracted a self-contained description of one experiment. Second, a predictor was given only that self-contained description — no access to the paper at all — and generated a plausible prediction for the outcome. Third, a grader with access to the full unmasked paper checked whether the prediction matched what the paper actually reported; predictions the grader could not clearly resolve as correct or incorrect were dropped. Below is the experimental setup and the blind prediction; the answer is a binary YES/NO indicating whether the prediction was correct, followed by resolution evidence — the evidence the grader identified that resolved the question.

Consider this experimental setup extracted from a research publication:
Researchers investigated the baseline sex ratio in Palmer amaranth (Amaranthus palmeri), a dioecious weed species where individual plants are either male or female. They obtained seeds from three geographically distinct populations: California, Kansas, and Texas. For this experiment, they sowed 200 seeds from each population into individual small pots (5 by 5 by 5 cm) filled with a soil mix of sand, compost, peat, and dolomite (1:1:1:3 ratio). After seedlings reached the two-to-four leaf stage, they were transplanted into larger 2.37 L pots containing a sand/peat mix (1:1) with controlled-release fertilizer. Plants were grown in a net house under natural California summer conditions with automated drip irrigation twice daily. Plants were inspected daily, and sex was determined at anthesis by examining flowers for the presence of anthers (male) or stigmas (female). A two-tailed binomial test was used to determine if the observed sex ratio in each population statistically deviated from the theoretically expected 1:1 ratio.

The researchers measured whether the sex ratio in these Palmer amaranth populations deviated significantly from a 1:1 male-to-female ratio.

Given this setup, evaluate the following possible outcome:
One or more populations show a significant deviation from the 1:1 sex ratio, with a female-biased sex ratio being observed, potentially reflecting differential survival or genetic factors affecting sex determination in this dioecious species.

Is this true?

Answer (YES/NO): NO